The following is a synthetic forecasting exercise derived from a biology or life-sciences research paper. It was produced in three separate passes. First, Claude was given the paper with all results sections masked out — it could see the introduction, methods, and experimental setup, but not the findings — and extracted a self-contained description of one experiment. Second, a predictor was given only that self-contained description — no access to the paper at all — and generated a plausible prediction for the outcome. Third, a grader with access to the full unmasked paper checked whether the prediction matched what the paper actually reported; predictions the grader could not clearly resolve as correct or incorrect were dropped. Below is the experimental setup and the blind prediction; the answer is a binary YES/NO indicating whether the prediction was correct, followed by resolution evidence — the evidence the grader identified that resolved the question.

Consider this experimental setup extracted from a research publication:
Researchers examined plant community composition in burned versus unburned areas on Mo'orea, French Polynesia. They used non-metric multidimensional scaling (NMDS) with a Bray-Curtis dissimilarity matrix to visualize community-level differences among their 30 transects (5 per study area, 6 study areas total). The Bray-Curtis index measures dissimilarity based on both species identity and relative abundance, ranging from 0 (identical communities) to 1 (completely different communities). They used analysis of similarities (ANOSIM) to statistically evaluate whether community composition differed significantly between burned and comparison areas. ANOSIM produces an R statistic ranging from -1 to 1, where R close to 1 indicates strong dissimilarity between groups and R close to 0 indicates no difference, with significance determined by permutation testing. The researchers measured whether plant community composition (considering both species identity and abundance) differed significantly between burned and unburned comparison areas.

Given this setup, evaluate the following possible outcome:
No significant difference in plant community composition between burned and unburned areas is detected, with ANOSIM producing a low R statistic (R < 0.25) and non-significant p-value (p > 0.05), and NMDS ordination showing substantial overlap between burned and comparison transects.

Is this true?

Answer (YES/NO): NO